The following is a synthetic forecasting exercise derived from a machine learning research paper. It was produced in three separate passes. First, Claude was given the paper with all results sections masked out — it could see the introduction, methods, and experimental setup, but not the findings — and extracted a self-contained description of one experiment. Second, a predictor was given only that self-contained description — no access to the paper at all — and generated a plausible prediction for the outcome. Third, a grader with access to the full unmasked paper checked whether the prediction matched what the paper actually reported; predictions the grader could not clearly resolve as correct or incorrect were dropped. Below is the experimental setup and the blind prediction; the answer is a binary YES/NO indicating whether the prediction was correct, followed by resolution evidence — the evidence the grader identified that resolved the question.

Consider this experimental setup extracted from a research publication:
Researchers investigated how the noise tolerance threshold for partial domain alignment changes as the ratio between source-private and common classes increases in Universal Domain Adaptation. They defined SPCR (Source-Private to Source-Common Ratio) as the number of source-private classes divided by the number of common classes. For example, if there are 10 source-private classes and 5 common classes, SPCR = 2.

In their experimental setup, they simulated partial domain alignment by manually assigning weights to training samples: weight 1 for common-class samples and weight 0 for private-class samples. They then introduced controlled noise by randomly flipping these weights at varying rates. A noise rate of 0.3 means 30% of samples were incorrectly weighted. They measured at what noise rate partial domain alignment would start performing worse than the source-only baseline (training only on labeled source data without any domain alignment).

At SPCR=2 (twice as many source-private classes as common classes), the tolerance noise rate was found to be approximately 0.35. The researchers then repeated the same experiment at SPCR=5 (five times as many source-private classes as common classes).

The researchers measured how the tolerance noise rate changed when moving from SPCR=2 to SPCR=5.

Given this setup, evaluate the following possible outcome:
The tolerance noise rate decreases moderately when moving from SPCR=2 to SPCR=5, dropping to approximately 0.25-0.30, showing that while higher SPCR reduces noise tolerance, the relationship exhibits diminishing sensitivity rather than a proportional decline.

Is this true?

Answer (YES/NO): NO